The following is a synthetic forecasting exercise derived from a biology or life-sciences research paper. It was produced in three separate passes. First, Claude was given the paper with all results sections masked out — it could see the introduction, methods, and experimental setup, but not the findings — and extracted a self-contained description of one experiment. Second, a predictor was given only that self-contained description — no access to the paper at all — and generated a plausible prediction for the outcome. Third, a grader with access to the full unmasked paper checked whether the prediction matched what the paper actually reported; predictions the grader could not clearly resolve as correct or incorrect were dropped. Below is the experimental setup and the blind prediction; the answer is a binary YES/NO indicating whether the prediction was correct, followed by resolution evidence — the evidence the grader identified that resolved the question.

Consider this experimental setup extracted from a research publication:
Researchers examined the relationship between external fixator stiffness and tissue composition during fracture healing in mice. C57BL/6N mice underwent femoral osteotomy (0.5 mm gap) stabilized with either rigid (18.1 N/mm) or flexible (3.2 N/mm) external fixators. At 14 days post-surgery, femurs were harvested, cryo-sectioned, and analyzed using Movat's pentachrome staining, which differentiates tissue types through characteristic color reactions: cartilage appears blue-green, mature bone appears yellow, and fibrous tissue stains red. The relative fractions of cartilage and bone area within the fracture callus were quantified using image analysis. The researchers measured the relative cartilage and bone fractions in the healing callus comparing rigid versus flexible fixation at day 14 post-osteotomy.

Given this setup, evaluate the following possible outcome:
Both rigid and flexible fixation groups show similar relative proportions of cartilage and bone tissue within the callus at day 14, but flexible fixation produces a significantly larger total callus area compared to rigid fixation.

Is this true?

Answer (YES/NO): NO